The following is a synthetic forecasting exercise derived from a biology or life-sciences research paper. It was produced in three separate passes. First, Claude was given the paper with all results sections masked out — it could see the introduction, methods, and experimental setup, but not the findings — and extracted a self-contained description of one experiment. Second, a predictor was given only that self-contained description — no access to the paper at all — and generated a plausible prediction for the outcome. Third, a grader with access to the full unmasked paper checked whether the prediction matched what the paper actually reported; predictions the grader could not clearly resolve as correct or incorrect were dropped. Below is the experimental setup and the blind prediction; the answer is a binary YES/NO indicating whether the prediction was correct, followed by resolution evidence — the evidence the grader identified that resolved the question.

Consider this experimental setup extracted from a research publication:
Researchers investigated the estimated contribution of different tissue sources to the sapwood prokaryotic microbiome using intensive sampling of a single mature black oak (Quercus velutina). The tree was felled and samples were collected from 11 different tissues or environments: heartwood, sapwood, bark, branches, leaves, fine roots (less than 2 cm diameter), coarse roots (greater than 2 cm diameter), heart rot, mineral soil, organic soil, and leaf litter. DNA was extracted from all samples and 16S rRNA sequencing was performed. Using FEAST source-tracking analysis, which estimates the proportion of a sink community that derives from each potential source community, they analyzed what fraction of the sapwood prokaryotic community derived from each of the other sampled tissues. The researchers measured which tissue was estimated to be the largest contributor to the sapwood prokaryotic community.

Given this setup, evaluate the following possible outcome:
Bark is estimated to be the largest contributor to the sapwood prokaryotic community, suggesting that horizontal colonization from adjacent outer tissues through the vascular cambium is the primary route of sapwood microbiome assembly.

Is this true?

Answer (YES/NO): NO